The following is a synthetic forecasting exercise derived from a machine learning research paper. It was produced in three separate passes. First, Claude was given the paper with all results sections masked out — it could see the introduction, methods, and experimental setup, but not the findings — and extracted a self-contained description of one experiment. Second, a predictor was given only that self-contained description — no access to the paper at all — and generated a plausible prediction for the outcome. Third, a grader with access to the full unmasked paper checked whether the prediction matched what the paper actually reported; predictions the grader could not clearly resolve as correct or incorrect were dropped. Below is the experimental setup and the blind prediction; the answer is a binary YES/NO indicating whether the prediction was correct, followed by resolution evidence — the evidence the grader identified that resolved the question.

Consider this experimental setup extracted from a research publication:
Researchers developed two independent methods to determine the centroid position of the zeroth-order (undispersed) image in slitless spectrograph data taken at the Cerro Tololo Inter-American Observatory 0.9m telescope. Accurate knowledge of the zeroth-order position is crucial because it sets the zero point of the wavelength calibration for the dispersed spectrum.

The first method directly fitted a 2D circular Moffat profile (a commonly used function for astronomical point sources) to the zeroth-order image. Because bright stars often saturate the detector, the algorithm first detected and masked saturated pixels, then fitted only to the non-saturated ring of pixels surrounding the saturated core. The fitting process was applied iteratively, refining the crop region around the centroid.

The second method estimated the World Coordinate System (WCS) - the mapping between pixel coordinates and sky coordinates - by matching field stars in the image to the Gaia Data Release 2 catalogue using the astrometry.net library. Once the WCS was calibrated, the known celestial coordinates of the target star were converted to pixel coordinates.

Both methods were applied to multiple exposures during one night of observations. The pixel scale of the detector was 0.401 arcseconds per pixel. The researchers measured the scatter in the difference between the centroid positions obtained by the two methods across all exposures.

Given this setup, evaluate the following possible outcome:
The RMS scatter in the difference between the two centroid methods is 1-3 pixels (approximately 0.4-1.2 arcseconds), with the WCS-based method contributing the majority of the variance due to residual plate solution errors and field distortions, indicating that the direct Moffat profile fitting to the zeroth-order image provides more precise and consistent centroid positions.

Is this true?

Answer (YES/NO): NO